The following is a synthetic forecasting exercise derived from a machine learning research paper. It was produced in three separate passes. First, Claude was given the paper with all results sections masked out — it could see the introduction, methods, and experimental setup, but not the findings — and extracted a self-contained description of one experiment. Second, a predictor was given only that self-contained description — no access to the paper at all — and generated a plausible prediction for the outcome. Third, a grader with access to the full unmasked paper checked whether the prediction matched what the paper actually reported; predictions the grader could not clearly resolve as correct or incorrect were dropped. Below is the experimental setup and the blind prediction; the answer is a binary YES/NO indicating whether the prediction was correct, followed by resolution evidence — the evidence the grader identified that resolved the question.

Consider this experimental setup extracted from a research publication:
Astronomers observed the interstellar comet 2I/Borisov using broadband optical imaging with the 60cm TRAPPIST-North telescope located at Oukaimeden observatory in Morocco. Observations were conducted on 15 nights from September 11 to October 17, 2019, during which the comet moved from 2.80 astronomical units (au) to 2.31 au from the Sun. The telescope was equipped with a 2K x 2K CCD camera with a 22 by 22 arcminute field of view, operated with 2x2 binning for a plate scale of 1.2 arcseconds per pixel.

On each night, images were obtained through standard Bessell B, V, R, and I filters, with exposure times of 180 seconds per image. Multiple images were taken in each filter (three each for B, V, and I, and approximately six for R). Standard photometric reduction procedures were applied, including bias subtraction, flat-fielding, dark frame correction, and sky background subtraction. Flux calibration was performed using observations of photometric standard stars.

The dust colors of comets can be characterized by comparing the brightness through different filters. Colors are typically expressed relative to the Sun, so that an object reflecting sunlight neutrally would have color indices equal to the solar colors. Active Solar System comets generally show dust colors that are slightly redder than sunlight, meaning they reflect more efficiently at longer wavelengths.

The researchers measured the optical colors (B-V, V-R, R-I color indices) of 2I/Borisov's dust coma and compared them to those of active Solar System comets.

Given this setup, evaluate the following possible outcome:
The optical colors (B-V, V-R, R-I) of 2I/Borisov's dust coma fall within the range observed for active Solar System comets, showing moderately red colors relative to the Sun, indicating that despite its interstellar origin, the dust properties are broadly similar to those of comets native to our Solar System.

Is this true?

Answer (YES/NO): YES